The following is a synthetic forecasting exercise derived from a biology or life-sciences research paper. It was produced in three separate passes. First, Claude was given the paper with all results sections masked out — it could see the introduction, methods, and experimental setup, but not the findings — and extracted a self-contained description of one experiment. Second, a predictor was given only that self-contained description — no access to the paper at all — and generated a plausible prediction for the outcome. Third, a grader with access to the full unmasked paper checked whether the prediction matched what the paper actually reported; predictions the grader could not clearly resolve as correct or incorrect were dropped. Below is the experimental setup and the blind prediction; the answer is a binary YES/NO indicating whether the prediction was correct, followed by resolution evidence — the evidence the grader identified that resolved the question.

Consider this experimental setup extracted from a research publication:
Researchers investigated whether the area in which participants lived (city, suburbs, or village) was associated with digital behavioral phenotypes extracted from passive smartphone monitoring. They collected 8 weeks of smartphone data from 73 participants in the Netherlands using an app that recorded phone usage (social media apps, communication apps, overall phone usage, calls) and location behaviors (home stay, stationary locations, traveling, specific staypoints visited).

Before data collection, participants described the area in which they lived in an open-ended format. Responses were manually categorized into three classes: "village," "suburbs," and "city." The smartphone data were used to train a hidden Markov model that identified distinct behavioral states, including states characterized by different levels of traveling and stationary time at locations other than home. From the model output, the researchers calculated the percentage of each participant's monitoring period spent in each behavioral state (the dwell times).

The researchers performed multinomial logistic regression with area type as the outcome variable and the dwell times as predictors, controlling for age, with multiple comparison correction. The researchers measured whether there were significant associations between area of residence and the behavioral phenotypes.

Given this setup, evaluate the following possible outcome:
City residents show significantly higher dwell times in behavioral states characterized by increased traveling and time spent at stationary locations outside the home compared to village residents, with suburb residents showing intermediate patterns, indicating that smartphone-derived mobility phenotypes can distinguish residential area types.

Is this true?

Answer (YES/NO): NO